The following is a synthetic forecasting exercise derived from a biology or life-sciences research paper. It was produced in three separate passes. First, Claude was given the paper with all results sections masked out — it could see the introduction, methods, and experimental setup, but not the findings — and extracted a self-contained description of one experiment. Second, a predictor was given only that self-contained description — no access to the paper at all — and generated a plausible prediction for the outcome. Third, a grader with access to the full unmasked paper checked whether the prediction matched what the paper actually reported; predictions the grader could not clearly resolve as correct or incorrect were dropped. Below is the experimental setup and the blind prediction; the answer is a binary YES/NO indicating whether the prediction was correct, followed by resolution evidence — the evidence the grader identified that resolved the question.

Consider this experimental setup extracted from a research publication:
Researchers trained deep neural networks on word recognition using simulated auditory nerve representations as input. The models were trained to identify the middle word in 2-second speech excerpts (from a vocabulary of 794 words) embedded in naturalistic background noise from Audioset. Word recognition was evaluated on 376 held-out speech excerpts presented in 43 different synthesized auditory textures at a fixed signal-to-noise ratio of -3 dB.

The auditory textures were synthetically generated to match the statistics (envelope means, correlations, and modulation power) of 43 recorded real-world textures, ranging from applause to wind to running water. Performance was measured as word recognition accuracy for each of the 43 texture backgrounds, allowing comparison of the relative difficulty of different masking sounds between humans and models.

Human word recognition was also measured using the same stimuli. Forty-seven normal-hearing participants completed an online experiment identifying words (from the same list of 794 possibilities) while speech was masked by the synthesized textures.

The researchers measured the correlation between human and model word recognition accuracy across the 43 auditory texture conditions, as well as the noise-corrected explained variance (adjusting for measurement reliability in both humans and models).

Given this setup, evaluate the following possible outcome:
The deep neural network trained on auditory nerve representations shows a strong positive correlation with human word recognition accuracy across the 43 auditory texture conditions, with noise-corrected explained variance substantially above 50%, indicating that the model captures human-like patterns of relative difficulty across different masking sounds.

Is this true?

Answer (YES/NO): YES